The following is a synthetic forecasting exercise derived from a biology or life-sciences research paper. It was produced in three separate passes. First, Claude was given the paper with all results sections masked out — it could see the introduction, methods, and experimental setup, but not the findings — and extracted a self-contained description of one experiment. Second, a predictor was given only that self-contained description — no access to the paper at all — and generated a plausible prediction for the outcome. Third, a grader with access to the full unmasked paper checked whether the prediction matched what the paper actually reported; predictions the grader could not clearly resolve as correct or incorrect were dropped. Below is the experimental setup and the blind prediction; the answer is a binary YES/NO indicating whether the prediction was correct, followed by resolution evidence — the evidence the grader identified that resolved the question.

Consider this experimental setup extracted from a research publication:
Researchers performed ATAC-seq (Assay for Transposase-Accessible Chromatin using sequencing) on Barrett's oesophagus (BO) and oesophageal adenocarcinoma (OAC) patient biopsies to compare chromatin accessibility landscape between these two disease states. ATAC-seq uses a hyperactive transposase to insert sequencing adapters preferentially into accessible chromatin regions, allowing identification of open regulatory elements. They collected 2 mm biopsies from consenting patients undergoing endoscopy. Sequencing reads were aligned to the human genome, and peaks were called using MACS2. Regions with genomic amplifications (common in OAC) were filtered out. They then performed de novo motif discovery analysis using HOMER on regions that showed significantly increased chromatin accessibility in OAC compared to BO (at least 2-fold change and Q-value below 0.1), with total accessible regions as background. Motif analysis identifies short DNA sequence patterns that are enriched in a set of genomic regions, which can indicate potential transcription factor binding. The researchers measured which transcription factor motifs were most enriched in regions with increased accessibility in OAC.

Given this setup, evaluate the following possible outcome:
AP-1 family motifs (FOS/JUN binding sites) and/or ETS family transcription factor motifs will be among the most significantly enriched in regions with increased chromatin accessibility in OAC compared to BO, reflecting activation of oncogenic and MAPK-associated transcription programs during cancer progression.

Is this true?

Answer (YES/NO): YES